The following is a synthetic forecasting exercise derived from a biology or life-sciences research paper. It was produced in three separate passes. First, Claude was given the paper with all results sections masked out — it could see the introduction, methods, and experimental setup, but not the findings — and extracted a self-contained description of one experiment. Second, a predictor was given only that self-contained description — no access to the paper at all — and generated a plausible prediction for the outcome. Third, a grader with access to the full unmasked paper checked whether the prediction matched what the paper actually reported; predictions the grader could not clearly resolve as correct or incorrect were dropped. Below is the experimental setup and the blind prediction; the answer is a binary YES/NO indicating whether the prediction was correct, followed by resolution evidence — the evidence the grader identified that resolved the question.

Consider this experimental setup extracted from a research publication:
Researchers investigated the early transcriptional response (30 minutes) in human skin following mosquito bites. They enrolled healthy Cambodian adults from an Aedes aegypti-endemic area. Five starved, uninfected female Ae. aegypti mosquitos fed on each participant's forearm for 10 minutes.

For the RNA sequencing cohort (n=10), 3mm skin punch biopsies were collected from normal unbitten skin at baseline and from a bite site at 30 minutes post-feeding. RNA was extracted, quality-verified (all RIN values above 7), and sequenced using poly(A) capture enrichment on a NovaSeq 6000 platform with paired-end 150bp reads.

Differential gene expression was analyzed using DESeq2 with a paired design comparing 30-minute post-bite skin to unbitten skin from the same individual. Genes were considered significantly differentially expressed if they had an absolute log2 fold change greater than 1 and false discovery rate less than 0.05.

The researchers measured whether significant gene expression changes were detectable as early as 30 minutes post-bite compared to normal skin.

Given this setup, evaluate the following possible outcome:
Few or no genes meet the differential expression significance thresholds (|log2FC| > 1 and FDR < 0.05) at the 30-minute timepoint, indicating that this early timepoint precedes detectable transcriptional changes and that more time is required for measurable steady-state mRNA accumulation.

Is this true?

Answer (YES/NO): NO